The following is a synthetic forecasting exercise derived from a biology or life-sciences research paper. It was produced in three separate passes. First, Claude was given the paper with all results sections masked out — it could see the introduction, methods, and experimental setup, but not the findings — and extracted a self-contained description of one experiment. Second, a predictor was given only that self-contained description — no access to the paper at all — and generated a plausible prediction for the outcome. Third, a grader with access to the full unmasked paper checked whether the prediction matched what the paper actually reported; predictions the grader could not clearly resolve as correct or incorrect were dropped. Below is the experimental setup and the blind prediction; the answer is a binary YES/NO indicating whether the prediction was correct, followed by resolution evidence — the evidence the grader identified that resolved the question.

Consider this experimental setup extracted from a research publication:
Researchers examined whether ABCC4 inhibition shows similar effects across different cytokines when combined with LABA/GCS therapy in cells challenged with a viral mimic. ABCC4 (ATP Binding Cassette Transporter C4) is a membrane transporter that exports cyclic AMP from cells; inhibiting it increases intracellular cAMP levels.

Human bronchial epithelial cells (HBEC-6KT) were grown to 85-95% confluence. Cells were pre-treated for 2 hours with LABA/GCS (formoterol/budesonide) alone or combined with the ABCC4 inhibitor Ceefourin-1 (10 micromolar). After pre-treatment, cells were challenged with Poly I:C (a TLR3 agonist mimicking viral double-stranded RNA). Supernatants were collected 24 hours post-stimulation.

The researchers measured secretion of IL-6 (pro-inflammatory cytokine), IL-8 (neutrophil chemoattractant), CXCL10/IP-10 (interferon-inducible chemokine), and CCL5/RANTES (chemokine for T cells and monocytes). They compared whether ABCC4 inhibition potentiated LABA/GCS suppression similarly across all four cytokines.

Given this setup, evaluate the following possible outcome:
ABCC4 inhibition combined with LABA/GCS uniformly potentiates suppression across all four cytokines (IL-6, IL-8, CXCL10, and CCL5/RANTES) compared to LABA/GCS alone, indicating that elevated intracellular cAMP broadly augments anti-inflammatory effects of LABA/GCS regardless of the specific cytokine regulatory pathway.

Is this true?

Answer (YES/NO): NO